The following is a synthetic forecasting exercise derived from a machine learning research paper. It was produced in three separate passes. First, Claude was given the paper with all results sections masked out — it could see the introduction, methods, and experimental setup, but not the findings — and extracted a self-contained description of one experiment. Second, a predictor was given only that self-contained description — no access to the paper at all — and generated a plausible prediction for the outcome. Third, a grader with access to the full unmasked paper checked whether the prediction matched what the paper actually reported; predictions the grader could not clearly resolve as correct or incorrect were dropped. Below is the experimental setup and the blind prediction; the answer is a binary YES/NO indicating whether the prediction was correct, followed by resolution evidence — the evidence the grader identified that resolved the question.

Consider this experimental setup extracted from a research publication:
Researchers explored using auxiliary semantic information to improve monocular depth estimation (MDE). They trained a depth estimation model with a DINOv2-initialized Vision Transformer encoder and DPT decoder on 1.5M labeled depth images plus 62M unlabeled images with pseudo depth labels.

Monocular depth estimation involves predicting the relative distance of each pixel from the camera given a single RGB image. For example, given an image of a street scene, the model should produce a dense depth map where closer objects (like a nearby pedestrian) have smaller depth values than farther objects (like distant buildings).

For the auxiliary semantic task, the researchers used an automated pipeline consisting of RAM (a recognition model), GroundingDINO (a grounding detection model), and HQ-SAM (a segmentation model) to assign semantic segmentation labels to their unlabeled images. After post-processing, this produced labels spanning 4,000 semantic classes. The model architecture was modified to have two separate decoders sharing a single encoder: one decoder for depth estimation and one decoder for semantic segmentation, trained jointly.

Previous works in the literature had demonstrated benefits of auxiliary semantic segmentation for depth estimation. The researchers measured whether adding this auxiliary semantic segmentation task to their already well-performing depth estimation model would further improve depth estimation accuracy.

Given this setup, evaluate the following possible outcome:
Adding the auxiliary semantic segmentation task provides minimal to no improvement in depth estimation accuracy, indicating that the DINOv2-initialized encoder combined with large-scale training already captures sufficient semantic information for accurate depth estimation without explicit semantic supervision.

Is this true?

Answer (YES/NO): YES